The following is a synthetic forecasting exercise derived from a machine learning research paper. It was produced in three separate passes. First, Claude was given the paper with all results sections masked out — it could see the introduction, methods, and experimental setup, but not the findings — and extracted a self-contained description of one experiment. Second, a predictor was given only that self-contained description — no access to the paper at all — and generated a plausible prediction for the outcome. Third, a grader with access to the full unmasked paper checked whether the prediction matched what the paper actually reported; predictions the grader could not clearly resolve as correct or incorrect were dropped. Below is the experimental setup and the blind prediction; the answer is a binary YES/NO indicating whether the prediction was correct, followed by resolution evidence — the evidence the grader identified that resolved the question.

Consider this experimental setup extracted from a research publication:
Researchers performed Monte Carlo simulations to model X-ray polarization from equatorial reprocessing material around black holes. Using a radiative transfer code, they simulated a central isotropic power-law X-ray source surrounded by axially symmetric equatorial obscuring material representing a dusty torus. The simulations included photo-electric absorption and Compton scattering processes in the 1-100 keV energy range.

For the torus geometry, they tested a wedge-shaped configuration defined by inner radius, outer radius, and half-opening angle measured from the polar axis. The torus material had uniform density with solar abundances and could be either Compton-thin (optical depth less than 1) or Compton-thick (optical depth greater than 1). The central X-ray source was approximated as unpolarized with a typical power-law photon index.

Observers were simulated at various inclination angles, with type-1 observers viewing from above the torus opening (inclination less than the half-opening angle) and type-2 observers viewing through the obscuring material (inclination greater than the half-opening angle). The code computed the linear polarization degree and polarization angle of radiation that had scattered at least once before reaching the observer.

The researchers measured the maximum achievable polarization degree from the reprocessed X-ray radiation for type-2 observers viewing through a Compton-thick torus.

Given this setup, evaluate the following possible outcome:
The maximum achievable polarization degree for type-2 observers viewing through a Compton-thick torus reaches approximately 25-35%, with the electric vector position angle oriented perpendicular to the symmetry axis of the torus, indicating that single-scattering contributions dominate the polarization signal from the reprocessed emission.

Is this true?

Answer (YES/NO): NO